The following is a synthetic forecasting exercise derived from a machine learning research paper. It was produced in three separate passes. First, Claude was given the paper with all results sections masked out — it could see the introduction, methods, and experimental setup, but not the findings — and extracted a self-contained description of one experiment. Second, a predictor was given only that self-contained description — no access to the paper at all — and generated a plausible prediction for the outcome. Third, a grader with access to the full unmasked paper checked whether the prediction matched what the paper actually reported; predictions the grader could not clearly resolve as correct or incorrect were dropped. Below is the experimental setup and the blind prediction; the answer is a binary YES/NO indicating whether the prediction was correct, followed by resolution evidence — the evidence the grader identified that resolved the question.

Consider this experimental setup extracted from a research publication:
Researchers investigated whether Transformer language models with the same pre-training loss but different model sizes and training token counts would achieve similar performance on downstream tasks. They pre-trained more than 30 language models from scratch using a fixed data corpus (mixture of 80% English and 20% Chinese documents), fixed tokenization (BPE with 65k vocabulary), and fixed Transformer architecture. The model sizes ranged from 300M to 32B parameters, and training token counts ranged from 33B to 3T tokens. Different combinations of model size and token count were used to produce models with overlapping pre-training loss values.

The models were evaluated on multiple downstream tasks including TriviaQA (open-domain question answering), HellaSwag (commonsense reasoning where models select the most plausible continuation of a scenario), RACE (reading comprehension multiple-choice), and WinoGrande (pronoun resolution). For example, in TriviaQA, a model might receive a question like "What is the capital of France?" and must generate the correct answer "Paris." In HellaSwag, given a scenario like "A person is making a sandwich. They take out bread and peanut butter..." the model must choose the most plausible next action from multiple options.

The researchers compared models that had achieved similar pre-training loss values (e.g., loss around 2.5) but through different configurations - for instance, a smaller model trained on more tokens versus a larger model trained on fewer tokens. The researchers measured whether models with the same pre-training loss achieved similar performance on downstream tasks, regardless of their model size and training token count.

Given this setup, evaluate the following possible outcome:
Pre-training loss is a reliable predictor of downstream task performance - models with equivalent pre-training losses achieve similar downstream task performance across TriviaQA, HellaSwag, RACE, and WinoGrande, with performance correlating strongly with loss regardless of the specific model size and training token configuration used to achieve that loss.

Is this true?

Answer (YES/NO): YES